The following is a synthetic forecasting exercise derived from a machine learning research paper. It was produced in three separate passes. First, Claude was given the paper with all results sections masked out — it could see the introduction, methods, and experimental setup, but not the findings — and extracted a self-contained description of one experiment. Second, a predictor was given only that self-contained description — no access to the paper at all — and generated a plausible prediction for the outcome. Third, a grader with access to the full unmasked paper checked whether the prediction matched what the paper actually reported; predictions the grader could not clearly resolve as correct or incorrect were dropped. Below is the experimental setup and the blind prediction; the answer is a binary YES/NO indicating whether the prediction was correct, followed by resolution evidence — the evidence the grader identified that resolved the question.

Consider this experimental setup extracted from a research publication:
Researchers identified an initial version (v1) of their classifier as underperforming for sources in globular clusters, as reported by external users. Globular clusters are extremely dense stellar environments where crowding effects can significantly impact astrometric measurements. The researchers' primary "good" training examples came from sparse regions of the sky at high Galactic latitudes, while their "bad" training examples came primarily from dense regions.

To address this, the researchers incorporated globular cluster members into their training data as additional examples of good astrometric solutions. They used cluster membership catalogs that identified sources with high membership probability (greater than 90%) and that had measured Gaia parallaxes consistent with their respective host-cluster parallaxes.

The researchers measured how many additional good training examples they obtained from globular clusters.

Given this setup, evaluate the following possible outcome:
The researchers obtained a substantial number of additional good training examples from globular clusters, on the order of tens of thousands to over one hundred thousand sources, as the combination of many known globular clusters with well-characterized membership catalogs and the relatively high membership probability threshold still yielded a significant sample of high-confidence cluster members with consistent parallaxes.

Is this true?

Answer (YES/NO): NO